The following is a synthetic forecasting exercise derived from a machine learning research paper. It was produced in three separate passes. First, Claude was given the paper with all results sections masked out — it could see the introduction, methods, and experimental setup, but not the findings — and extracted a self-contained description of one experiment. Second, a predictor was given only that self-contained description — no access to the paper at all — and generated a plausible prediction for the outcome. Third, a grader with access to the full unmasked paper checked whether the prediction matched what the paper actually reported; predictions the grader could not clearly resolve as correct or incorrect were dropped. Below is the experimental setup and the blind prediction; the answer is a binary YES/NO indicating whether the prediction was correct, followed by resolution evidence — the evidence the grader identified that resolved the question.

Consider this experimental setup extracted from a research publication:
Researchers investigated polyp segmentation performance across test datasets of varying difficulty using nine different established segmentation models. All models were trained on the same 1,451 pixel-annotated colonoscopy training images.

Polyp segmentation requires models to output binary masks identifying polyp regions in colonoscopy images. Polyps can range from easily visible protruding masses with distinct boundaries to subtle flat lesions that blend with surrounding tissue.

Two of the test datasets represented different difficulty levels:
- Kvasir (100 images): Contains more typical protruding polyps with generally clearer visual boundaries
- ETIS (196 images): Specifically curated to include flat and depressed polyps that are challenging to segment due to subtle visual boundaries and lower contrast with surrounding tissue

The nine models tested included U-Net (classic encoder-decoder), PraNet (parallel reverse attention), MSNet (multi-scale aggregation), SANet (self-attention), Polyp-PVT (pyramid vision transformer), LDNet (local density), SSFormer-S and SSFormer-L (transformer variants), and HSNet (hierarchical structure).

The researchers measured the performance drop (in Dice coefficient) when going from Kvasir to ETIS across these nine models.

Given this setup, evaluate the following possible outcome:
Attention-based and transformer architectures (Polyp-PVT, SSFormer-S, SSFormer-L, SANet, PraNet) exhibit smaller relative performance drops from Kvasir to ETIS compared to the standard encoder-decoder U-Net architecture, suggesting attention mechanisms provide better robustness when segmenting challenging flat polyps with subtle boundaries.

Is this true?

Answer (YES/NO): YES